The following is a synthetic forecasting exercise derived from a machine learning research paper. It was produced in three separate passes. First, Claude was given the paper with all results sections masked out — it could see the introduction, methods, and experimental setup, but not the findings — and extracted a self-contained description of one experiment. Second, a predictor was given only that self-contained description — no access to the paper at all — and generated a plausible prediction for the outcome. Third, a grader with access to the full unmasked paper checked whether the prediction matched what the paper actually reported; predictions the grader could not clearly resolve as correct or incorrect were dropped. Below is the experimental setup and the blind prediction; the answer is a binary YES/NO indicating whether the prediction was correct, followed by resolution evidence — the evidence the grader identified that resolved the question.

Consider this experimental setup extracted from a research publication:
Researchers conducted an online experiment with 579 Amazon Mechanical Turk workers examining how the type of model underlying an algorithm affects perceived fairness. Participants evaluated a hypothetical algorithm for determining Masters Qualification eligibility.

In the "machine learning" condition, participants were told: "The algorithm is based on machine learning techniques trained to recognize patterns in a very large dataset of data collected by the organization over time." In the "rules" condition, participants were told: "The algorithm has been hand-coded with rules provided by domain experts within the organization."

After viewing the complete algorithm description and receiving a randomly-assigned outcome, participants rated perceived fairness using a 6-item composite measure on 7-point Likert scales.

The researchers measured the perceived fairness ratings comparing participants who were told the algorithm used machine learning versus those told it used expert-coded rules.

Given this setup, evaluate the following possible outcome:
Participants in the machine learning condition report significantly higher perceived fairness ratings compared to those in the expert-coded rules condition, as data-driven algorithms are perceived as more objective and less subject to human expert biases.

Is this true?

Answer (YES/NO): NO